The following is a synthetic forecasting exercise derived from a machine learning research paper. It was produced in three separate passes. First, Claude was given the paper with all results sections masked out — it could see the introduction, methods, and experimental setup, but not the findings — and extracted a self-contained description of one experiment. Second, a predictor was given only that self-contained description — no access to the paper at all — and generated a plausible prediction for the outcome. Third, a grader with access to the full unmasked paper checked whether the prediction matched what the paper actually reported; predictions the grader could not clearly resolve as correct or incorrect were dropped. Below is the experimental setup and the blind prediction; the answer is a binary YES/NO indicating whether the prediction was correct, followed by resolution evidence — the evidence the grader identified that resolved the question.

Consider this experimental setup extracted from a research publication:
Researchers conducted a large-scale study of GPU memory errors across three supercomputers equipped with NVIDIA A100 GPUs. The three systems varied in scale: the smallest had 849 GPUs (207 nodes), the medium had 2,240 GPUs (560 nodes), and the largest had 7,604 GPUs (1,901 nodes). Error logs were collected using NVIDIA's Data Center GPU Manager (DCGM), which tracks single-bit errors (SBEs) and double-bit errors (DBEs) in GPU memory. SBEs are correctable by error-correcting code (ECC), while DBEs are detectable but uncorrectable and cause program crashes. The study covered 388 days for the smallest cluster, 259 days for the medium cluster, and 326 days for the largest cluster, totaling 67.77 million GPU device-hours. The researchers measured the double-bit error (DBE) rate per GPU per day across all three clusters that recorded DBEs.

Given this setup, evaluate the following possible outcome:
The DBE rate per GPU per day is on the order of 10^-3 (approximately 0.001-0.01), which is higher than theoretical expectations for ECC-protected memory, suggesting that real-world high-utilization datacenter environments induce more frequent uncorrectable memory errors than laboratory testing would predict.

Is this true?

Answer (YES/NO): NO